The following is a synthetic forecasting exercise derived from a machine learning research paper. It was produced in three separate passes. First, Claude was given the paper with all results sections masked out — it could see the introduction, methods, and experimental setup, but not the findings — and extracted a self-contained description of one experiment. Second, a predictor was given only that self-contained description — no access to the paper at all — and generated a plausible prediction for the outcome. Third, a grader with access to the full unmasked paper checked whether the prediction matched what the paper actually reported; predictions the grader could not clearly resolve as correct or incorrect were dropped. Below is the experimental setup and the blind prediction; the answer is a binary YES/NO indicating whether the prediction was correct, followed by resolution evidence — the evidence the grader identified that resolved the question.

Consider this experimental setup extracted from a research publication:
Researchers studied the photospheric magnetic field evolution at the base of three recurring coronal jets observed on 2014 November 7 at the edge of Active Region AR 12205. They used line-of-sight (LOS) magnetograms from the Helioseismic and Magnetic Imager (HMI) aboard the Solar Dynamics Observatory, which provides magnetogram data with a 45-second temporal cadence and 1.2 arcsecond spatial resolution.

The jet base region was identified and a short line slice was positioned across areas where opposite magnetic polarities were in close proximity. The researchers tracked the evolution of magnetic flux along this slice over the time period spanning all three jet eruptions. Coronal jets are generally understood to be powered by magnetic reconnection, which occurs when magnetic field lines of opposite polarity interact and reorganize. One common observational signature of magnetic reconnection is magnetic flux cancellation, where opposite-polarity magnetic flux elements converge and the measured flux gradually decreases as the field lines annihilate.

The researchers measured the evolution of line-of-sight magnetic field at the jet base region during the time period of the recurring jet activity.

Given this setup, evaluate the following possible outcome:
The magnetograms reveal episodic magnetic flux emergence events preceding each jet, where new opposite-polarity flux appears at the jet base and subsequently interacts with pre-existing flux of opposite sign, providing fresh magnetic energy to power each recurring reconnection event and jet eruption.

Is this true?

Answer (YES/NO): NO